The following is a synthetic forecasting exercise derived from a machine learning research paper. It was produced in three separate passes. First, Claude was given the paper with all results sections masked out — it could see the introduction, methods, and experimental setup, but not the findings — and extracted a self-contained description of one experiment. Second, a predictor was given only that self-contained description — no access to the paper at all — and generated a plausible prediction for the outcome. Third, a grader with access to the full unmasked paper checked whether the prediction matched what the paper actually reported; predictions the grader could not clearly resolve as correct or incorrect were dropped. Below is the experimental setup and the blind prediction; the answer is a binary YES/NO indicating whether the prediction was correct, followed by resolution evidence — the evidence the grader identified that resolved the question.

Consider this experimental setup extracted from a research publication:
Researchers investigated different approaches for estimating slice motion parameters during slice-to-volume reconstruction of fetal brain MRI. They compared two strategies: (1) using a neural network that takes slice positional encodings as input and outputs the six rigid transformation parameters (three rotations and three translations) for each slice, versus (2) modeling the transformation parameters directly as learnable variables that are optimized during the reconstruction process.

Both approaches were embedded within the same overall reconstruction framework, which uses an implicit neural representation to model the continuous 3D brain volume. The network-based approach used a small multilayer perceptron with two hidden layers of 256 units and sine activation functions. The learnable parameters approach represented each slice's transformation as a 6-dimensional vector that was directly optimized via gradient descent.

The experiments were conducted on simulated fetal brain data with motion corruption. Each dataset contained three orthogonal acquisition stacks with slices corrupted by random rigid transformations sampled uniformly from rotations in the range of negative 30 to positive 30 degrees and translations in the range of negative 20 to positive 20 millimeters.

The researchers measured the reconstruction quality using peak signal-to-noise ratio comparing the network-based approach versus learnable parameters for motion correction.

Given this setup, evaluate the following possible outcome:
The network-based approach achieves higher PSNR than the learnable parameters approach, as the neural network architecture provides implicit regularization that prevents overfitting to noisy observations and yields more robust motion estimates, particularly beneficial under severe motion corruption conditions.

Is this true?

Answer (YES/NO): YES